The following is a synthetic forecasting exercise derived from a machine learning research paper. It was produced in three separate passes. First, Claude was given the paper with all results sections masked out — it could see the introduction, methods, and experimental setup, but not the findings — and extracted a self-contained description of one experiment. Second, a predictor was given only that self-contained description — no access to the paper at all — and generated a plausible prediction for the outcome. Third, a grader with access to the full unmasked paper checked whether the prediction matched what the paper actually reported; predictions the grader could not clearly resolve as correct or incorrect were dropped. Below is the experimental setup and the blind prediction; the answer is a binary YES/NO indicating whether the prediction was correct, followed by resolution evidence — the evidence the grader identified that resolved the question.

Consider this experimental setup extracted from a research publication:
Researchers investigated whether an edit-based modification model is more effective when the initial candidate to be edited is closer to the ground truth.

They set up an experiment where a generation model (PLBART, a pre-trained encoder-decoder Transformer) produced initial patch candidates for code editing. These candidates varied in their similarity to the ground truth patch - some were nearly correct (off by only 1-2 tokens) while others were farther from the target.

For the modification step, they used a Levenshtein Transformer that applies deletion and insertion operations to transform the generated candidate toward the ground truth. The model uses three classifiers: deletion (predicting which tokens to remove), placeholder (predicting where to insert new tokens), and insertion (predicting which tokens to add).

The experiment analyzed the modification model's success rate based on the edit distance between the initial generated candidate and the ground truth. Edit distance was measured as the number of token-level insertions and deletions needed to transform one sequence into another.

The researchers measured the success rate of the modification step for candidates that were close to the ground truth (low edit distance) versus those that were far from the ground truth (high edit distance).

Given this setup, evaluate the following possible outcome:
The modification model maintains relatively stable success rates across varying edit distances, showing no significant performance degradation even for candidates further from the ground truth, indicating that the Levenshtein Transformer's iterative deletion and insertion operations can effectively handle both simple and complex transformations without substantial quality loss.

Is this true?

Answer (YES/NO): NO